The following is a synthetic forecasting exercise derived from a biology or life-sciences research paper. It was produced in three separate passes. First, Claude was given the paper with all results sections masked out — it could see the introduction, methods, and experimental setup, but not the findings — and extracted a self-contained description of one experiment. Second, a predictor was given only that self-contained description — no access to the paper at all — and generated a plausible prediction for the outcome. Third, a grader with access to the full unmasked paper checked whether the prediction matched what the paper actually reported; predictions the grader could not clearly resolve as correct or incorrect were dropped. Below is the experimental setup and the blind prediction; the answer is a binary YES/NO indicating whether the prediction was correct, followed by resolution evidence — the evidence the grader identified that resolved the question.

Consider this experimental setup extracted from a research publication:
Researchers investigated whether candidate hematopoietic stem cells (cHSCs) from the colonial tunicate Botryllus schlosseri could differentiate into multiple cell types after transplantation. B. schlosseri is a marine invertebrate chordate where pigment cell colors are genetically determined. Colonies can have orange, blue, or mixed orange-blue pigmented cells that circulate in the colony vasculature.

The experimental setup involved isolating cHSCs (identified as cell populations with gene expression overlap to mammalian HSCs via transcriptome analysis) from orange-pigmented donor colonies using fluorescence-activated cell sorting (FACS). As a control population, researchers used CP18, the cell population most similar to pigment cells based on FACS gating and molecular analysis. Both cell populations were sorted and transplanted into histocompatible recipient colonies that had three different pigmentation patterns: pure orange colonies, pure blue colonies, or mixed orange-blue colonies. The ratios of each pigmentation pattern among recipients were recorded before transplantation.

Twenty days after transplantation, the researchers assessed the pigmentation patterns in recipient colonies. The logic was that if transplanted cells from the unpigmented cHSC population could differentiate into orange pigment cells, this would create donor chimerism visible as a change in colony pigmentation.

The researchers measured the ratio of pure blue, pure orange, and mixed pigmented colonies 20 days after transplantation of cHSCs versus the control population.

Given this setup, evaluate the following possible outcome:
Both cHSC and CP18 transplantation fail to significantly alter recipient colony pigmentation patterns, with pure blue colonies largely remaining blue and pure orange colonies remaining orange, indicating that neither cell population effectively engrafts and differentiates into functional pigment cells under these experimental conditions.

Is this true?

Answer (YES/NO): NO